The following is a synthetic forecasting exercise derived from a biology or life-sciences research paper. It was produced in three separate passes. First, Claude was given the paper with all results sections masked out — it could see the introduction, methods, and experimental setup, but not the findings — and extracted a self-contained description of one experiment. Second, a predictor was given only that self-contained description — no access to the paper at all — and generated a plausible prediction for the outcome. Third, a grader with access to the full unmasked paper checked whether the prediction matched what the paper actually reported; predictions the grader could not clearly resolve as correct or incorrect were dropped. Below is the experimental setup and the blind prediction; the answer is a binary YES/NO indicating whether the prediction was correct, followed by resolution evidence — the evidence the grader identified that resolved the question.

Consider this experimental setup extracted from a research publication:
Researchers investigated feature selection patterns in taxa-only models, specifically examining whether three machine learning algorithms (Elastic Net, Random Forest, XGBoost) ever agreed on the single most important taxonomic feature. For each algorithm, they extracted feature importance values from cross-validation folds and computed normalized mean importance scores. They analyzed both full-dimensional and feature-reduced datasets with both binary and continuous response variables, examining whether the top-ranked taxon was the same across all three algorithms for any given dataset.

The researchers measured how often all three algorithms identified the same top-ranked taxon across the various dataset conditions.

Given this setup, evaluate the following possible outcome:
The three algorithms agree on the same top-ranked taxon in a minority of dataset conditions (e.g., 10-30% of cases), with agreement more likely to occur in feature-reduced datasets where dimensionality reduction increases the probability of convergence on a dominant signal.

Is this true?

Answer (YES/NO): NO